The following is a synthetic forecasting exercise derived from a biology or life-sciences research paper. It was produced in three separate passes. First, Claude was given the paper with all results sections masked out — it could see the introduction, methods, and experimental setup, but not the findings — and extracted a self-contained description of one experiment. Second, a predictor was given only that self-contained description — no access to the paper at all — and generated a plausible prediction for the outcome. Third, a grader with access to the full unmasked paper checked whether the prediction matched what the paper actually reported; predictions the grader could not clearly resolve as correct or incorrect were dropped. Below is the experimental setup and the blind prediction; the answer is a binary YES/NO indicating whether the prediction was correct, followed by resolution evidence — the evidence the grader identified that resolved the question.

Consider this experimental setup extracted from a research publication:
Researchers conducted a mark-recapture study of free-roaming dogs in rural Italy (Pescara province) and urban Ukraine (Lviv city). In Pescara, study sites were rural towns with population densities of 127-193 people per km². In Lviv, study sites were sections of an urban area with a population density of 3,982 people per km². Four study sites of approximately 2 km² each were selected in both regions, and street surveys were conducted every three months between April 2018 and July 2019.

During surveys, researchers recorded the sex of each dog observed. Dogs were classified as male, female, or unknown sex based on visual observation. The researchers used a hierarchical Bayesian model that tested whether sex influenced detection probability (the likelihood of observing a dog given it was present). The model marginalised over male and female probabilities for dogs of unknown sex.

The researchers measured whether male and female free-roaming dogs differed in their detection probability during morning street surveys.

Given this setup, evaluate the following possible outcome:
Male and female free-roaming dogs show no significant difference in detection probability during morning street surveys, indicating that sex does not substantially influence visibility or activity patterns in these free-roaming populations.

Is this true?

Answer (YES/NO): YES